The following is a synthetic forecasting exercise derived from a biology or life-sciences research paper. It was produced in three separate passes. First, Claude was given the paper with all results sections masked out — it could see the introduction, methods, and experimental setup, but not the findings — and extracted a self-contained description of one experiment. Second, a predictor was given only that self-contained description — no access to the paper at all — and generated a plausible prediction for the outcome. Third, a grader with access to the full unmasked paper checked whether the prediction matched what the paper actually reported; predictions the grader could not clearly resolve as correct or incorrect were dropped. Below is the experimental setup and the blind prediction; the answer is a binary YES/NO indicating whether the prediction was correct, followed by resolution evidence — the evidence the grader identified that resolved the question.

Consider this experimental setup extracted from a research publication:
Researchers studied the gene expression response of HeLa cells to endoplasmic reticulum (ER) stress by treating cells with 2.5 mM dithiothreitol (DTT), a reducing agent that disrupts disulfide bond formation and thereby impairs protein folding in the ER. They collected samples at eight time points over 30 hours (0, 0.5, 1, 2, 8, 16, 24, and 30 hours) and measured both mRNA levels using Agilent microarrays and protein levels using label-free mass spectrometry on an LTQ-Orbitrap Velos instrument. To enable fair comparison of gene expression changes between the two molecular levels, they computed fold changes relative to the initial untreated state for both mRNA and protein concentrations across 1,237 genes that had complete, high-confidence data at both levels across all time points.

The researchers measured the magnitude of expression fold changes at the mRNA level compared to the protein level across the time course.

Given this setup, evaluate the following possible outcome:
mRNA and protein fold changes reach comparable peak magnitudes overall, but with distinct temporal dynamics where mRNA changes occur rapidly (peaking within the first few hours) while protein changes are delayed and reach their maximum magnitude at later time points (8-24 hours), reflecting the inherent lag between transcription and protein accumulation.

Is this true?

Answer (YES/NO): NO